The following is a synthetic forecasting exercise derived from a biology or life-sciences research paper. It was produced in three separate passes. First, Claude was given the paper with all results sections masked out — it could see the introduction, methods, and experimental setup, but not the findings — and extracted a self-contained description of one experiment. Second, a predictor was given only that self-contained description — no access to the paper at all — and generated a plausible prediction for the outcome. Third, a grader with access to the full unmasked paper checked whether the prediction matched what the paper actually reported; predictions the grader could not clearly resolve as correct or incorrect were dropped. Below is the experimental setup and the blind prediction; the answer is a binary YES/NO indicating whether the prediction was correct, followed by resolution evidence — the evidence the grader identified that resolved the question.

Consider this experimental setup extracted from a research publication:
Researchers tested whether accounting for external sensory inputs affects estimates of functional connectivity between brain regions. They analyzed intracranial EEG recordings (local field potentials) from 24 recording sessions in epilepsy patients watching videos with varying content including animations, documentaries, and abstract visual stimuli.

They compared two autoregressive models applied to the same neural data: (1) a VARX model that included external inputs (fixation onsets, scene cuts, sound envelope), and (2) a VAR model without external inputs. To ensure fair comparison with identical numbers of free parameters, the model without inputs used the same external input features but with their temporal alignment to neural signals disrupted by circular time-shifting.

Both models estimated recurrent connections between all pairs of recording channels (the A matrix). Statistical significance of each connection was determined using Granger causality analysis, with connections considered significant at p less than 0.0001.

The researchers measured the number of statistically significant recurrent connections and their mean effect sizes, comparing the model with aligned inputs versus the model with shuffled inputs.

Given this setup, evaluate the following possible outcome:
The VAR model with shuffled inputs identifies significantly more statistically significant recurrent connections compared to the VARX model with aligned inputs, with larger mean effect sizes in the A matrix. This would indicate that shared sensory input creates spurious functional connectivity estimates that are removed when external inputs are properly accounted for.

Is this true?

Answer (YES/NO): YES